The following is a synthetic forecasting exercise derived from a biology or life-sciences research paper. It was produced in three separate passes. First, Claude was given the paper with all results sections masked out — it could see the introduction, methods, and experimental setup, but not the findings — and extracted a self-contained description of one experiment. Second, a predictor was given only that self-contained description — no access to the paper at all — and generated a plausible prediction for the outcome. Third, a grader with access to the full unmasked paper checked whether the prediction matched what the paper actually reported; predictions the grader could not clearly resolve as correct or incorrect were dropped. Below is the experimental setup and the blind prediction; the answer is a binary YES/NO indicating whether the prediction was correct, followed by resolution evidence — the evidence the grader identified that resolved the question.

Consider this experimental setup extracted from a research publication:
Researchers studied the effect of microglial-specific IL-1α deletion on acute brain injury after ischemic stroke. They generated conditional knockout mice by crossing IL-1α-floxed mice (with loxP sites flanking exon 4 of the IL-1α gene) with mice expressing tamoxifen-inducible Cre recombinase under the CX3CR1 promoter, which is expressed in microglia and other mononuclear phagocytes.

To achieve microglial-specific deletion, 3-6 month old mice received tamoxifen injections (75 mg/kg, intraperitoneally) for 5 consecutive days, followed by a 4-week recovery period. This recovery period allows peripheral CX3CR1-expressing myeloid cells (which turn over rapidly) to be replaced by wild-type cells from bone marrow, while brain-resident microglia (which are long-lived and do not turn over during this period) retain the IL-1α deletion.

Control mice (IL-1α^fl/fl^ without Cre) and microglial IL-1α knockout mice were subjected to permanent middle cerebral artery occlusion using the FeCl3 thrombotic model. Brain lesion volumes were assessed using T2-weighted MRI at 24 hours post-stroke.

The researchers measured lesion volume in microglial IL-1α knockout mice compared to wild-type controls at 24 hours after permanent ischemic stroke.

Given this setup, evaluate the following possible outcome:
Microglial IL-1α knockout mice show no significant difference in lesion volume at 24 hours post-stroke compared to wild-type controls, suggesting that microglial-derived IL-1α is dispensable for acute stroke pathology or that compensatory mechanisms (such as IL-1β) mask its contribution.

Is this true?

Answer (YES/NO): YES